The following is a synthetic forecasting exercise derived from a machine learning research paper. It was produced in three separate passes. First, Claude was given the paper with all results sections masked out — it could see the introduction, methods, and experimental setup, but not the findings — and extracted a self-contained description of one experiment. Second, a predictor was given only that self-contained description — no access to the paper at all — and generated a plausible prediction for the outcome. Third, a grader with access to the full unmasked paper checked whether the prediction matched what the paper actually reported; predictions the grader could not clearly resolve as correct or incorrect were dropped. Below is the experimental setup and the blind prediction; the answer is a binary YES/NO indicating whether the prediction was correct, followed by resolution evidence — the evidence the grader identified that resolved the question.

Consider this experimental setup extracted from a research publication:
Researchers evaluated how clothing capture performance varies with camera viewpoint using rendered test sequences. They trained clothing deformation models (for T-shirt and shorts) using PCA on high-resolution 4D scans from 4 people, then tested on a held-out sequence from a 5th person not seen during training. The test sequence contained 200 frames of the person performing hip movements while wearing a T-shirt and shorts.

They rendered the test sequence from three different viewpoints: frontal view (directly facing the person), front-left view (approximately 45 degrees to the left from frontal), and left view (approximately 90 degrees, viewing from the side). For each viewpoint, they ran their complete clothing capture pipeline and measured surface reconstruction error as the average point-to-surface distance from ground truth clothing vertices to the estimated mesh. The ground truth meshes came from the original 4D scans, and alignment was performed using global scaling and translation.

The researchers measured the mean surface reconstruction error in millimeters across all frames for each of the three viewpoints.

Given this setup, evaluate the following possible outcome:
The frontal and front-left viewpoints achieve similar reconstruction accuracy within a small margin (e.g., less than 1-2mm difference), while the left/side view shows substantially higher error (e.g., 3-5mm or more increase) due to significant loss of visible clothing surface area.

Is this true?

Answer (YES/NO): NO